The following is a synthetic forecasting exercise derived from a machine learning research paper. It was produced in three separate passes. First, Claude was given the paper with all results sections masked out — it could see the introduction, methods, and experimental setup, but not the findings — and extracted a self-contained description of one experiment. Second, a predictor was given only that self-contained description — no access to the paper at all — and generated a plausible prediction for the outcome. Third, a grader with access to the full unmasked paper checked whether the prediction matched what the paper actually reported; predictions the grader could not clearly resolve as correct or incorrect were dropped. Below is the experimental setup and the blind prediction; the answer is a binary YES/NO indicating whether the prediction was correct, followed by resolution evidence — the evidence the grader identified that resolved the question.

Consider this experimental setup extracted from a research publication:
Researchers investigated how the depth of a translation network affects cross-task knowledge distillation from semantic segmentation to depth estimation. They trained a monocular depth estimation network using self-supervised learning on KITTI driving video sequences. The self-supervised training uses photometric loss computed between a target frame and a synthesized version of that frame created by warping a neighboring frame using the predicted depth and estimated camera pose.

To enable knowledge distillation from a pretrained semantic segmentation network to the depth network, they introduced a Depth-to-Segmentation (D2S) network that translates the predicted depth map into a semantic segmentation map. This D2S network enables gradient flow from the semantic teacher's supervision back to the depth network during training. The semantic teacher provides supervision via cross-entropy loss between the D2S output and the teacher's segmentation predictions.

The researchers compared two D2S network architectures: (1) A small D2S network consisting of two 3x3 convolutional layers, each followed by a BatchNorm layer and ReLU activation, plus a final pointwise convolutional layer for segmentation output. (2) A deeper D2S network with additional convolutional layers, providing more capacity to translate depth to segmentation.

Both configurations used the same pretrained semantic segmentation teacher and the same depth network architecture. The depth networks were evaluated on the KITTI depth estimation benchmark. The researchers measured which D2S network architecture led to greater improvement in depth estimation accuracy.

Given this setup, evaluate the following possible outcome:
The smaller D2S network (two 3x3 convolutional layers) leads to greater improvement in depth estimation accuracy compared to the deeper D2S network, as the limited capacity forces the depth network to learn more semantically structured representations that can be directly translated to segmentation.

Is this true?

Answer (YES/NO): YES